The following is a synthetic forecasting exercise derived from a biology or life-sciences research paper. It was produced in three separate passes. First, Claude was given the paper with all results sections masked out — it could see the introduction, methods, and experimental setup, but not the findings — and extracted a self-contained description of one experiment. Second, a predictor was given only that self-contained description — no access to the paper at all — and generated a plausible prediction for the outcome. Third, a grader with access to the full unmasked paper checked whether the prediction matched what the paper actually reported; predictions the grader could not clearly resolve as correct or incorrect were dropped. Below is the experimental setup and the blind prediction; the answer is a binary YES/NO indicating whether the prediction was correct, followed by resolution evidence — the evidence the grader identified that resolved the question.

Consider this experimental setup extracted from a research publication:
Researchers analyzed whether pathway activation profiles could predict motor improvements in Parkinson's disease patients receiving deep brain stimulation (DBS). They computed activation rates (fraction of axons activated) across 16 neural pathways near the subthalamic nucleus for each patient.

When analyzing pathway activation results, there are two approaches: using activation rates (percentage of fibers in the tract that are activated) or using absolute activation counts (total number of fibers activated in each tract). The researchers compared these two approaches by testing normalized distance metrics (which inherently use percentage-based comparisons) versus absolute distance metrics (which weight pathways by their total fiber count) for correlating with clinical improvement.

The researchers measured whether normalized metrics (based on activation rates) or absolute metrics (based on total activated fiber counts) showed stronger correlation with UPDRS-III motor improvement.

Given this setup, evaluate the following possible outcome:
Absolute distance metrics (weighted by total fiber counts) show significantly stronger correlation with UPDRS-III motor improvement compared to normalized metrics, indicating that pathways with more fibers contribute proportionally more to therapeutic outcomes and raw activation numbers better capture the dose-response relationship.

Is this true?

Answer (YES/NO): NO